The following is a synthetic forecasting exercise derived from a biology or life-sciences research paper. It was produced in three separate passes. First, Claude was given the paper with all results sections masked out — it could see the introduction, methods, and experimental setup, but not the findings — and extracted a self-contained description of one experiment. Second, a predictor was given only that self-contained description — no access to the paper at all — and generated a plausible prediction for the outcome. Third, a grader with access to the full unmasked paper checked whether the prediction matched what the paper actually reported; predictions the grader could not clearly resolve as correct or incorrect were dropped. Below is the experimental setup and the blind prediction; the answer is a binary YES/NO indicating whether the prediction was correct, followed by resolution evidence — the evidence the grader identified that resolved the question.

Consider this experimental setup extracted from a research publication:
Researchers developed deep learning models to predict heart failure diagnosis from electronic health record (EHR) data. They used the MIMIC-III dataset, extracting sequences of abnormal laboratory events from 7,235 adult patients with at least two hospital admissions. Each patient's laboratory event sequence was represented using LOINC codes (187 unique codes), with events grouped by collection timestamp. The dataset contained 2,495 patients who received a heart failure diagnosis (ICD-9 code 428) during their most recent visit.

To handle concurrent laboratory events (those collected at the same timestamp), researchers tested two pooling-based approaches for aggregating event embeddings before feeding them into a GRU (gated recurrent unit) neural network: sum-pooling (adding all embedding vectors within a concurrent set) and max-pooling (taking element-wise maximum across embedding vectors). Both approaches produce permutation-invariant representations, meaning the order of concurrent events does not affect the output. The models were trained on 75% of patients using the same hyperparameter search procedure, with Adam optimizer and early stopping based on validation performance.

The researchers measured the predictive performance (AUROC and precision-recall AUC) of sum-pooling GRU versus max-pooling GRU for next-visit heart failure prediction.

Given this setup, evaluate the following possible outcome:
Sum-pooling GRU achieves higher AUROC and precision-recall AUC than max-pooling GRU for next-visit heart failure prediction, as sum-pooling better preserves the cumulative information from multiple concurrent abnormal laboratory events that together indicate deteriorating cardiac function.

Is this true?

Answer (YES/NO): YES